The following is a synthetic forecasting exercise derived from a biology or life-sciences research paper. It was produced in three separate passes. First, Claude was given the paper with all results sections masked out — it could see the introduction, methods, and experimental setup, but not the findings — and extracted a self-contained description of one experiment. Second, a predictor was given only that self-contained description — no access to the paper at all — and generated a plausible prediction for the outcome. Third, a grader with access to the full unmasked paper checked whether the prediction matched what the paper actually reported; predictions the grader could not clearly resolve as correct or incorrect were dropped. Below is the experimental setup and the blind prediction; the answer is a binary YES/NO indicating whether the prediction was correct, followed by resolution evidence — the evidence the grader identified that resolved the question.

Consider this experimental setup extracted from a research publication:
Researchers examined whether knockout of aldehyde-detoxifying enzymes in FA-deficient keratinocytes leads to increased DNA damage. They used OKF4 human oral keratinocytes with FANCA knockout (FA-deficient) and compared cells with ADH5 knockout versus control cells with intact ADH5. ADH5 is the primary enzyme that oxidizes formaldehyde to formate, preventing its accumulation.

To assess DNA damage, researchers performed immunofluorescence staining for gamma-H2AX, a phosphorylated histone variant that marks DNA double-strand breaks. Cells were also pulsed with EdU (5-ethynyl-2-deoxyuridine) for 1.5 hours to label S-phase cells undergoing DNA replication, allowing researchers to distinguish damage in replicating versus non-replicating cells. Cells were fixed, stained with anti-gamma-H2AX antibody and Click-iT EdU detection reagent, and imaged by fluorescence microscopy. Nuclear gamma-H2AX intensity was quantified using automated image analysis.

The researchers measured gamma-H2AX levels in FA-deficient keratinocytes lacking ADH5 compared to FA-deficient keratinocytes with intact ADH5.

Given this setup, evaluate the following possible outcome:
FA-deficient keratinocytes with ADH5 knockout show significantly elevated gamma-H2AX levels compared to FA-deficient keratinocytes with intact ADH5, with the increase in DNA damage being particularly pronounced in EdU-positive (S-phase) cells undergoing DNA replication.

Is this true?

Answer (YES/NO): YES